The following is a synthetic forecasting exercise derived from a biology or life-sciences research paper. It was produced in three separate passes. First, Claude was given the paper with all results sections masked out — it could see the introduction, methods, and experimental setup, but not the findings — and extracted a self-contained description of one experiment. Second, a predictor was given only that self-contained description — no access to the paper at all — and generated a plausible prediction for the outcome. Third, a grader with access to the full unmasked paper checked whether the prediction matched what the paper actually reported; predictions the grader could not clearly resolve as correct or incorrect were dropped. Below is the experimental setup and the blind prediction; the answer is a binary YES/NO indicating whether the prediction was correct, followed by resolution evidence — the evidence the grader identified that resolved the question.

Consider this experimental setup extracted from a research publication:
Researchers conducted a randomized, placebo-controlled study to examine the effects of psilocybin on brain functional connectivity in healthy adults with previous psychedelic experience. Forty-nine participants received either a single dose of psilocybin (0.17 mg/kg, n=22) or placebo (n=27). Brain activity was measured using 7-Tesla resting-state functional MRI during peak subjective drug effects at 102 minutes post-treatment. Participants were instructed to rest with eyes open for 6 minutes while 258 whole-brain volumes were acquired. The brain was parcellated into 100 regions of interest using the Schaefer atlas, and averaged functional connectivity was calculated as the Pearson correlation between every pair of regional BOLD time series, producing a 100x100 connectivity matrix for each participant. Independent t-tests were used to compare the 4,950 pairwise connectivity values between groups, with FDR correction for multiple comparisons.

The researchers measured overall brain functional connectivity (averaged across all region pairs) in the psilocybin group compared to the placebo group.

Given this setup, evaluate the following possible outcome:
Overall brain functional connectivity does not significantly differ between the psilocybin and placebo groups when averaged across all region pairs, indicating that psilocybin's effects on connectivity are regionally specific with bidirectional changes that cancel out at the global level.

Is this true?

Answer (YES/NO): NO